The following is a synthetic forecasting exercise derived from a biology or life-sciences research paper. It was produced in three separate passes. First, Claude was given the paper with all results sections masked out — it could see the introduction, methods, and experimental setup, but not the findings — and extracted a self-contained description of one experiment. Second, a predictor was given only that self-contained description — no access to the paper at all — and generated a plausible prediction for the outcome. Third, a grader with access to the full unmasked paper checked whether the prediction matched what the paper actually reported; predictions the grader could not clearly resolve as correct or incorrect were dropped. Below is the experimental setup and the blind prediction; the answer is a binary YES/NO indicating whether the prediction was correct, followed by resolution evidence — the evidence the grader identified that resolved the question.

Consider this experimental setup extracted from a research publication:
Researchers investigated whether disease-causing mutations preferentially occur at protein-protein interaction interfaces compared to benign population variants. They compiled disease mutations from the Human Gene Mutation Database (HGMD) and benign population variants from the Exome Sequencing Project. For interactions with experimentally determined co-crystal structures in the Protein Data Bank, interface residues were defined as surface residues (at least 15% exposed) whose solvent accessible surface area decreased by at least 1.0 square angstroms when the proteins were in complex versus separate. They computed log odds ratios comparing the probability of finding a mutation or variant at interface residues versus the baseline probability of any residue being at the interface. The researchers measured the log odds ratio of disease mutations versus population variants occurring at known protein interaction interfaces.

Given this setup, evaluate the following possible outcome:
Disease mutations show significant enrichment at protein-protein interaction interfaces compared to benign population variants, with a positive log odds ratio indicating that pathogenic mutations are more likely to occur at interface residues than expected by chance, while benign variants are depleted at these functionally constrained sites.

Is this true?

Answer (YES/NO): NO